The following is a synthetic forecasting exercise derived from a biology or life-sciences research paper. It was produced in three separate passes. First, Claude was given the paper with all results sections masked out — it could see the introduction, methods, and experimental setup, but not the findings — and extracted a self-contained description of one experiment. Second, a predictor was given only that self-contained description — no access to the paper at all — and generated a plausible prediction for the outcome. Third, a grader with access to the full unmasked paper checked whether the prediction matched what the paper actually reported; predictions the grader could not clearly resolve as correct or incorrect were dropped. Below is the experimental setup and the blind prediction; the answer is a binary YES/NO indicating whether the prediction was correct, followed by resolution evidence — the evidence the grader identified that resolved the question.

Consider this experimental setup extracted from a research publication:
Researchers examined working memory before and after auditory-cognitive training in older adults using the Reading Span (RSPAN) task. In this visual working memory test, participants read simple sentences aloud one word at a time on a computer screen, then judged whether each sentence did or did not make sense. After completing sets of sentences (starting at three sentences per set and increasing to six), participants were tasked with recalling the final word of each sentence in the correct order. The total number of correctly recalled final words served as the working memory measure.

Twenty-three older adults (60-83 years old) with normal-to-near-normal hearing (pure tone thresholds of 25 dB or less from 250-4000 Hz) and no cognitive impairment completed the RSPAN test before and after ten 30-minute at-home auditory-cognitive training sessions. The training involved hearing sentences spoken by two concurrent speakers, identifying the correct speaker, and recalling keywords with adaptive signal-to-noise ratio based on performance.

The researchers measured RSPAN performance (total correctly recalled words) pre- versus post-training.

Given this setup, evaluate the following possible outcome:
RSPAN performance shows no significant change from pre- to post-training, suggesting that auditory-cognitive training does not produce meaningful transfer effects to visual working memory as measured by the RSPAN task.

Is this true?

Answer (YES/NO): NO